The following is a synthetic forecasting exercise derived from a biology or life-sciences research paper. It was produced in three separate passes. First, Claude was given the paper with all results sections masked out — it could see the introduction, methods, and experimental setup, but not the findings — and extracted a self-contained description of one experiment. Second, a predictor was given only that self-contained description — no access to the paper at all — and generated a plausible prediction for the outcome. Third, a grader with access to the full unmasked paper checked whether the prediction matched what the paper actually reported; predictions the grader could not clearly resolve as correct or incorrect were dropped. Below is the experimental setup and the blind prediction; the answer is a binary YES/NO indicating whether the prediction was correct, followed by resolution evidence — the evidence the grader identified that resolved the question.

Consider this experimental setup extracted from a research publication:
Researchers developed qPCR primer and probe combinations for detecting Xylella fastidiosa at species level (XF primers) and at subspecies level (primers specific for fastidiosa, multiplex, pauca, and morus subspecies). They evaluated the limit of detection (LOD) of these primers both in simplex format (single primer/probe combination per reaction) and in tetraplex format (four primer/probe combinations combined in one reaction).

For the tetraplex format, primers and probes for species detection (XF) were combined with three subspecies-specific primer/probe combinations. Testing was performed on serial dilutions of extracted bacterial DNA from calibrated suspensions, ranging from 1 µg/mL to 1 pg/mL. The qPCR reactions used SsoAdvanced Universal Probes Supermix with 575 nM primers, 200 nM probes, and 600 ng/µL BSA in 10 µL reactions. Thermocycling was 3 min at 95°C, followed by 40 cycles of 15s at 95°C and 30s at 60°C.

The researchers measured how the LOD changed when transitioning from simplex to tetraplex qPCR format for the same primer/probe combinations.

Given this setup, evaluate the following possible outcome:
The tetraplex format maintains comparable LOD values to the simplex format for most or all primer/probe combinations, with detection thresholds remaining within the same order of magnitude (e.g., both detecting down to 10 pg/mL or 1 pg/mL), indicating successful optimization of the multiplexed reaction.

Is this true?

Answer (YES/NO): NO